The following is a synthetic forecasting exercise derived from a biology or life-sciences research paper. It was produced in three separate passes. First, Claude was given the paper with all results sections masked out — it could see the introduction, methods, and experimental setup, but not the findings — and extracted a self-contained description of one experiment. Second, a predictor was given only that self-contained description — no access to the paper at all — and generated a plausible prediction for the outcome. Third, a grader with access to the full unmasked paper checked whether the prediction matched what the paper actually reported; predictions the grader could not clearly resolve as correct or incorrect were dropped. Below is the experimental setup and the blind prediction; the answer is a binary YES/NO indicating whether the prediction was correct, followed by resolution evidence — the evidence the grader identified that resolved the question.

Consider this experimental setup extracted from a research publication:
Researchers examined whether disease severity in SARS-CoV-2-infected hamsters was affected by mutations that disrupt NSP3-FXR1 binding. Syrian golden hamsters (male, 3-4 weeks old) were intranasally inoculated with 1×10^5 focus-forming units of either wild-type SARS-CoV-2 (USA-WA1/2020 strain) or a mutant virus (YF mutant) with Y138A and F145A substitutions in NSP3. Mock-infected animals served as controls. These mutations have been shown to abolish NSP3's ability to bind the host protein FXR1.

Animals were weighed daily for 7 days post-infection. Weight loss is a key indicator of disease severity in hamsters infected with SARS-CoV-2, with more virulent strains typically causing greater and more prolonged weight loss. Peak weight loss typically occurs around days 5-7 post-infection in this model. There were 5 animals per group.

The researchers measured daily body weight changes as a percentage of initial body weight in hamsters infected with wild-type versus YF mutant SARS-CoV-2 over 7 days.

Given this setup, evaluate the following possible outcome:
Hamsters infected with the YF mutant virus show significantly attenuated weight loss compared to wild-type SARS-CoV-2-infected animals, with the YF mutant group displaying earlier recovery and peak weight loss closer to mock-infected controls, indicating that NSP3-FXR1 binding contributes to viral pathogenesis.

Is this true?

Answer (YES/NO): NO